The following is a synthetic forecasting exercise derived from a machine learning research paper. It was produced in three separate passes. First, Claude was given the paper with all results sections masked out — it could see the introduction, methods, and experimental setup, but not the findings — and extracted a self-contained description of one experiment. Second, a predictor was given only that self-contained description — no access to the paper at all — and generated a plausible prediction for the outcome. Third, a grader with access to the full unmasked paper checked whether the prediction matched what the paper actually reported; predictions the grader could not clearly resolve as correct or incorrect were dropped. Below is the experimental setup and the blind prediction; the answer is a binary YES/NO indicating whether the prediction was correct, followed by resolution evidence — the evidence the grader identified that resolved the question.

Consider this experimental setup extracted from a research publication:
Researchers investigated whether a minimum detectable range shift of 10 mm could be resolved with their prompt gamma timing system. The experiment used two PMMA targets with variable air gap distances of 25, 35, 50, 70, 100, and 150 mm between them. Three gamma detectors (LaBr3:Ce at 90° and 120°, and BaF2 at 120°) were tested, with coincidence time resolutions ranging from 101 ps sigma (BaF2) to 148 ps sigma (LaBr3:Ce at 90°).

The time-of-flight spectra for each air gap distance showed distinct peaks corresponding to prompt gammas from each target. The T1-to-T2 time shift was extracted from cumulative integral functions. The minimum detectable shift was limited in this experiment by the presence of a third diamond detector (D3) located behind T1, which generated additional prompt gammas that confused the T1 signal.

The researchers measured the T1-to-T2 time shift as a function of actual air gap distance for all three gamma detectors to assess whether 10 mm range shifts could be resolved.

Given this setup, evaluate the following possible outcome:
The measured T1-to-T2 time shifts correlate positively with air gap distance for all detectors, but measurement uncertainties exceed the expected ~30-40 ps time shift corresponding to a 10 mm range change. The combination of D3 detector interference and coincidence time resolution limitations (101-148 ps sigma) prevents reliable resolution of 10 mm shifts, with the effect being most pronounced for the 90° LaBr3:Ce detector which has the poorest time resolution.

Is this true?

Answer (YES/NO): NO